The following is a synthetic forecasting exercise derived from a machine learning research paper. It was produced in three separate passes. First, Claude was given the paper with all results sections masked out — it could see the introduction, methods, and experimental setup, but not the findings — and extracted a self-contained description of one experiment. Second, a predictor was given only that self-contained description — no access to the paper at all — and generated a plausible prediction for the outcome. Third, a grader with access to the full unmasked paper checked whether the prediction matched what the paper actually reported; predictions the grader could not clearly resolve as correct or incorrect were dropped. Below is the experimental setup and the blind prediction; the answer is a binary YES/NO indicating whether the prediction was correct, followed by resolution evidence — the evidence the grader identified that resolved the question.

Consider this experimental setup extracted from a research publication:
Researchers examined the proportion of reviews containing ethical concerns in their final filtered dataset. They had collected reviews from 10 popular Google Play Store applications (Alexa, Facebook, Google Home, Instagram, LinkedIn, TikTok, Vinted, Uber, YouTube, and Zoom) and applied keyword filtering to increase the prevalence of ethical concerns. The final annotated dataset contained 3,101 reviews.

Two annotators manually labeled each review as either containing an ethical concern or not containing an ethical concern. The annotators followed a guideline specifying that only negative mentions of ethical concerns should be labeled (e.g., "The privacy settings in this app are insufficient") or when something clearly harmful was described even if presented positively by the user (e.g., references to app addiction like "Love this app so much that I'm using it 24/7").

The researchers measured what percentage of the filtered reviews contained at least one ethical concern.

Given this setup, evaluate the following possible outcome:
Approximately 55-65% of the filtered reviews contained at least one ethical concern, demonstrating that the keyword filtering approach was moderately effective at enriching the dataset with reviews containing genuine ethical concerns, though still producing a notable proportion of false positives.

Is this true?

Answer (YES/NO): YES